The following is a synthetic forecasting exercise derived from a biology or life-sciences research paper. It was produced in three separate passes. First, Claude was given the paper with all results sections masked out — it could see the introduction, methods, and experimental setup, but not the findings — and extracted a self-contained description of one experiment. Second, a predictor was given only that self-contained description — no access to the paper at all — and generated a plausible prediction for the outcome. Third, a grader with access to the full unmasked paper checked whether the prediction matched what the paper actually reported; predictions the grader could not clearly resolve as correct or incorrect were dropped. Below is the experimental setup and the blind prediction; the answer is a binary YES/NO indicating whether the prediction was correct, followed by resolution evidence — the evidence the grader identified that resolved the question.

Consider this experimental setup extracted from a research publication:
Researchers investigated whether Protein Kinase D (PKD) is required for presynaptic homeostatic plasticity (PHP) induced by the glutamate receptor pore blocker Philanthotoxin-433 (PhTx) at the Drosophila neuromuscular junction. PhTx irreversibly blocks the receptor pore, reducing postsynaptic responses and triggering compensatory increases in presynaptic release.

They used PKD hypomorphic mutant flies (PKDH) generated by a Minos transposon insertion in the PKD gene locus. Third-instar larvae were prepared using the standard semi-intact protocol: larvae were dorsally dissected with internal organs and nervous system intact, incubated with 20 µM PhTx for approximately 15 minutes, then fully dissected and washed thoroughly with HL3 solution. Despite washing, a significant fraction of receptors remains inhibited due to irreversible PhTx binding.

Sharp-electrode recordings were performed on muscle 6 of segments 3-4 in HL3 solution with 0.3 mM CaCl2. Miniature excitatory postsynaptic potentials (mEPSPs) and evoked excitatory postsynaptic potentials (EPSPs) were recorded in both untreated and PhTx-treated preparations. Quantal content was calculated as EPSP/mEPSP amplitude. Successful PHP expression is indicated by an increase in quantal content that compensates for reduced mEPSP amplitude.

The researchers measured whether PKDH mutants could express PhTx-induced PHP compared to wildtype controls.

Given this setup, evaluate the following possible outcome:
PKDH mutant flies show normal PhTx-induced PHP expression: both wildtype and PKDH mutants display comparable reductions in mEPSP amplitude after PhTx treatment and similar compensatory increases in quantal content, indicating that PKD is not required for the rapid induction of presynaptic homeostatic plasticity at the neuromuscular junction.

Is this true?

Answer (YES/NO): YES